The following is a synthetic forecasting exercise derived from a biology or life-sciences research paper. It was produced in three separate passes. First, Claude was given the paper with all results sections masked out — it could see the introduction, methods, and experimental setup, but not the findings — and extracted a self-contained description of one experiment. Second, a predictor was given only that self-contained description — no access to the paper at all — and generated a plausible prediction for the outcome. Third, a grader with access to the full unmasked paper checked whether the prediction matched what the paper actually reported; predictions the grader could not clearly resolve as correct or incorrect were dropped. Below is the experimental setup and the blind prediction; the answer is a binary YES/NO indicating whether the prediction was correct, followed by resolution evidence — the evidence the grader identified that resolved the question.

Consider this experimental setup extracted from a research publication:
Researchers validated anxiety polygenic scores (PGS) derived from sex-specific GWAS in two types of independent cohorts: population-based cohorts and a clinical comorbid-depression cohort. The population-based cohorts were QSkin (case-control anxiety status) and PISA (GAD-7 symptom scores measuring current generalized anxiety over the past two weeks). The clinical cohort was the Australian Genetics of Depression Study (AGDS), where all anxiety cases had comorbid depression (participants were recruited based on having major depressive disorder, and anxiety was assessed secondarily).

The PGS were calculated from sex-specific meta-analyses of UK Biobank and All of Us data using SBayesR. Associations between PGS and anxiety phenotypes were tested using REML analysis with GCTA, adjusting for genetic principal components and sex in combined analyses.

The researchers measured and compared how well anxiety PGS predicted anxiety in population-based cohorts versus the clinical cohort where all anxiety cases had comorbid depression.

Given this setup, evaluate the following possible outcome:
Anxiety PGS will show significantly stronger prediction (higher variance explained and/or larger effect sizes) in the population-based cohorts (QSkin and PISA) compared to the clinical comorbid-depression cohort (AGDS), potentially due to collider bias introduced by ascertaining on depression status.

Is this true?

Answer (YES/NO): NO